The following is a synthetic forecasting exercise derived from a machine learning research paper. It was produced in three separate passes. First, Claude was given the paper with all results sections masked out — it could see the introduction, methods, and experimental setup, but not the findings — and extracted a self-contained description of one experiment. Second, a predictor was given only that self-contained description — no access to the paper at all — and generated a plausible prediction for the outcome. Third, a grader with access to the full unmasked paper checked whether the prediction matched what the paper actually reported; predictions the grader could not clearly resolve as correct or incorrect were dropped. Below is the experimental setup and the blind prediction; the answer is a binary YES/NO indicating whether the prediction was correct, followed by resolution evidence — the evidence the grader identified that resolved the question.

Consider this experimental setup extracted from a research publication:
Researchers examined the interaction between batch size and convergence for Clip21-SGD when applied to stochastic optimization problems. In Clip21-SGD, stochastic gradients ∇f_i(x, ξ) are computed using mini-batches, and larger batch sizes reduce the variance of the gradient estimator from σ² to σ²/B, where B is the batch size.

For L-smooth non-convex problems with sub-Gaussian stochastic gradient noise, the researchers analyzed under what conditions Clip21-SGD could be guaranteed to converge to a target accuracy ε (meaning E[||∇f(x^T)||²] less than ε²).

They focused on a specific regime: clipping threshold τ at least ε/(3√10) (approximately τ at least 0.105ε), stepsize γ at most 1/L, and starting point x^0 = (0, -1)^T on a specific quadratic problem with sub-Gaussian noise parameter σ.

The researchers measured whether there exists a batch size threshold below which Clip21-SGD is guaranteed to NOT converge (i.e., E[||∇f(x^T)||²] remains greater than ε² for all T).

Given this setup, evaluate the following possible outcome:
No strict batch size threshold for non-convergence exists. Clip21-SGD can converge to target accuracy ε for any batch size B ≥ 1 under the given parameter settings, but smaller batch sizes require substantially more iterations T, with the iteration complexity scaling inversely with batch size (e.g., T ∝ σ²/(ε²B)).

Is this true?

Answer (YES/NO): NO